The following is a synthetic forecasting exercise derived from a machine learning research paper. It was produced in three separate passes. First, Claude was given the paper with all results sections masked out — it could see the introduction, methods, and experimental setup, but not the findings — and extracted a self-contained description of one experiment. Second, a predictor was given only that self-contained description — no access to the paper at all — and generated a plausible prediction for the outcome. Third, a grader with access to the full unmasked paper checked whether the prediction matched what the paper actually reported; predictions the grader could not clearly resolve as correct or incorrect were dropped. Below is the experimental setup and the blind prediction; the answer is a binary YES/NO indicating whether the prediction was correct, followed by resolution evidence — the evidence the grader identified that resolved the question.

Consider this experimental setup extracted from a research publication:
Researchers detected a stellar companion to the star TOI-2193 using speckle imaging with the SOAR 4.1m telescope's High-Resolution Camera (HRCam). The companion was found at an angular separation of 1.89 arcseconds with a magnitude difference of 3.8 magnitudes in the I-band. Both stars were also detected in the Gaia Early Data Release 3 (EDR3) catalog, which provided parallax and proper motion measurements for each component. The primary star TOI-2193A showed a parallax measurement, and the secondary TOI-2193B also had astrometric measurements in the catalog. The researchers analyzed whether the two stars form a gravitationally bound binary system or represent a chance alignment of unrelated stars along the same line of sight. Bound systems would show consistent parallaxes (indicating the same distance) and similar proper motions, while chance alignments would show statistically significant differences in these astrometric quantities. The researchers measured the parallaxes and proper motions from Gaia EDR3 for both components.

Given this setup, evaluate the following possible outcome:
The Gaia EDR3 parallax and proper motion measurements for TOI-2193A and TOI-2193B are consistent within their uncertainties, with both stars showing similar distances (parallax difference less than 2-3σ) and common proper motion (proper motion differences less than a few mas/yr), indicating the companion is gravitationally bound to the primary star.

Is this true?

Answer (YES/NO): YES